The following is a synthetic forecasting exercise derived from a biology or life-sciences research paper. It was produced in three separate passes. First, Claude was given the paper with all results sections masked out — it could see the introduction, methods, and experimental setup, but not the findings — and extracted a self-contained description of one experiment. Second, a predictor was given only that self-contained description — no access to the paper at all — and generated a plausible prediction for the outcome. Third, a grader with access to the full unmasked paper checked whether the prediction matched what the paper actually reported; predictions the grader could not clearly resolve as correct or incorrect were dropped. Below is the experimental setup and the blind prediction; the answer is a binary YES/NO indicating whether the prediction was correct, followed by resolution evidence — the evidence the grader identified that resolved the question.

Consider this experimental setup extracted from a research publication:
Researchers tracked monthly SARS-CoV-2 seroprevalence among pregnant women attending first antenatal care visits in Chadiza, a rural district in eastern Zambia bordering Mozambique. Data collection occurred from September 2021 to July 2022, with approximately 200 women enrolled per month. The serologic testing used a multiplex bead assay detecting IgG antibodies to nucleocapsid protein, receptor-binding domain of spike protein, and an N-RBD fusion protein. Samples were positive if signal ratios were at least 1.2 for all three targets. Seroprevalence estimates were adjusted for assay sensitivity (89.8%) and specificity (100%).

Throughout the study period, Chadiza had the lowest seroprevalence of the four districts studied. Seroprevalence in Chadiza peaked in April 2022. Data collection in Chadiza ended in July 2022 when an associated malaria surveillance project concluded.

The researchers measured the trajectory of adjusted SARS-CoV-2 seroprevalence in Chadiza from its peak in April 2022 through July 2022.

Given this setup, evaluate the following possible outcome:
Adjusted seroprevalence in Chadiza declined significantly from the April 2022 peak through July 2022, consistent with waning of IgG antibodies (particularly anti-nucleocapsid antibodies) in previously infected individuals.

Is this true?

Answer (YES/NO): YES